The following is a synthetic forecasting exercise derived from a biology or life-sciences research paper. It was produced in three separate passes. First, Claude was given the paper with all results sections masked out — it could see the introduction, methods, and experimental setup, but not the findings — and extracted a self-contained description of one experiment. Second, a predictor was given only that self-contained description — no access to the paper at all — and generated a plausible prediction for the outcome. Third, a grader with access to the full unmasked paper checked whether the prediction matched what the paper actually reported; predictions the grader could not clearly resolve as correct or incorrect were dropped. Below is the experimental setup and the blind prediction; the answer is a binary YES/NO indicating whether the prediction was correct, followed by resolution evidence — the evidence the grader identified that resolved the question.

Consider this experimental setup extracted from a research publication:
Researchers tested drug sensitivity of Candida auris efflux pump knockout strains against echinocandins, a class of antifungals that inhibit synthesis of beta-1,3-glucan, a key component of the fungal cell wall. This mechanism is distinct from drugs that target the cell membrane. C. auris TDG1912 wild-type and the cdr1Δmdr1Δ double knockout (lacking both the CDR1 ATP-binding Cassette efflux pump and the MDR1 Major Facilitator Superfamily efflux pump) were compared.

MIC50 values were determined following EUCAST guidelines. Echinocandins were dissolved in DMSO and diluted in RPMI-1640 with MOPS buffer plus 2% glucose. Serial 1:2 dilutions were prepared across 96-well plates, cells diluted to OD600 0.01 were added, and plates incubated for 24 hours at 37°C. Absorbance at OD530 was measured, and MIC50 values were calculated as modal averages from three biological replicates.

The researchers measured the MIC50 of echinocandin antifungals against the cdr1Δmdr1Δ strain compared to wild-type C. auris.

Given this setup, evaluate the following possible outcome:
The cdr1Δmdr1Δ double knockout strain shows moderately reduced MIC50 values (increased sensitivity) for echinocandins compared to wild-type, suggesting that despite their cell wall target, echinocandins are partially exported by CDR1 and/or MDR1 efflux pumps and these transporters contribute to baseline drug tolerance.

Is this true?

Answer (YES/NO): NO